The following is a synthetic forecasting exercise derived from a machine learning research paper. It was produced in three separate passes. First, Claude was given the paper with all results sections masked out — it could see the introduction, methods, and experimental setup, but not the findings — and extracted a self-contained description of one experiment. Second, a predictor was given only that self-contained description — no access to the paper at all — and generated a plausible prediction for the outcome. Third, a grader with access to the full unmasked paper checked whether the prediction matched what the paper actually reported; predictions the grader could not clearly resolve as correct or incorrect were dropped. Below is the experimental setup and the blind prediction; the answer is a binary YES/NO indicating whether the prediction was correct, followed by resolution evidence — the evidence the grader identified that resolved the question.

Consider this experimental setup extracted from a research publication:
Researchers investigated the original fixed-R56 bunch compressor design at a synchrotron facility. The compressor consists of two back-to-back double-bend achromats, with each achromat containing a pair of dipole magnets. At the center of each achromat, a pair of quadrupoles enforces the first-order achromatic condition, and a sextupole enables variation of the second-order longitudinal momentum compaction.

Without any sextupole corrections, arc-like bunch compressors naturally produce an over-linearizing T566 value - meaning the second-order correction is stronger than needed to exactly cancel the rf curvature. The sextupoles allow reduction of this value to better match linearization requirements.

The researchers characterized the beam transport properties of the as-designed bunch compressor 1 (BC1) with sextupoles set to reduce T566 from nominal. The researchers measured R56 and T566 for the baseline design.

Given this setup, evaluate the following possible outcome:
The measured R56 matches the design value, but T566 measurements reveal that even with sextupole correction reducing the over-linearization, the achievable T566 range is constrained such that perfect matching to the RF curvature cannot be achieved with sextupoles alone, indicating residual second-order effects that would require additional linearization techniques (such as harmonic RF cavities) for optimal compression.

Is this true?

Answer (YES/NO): NO